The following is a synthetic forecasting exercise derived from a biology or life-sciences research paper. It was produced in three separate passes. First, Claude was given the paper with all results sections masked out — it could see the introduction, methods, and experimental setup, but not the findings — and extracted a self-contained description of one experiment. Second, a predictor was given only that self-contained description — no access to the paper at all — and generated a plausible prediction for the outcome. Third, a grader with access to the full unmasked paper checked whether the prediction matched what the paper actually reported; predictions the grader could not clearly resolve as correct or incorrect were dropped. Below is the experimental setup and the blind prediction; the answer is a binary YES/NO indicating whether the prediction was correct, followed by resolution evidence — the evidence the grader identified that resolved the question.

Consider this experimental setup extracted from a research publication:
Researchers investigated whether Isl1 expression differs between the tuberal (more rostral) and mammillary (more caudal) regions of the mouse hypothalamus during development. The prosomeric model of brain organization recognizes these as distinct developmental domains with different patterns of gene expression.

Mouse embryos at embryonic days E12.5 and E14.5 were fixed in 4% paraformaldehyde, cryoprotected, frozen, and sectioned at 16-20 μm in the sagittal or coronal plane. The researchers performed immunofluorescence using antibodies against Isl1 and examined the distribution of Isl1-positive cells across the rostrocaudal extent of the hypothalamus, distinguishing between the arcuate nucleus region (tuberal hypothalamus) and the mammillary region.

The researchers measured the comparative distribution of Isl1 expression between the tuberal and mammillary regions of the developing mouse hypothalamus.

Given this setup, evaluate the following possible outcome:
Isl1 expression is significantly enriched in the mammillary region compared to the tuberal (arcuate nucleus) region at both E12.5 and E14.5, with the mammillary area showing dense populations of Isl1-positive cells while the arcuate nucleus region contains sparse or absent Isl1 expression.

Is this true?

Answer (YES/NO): NO